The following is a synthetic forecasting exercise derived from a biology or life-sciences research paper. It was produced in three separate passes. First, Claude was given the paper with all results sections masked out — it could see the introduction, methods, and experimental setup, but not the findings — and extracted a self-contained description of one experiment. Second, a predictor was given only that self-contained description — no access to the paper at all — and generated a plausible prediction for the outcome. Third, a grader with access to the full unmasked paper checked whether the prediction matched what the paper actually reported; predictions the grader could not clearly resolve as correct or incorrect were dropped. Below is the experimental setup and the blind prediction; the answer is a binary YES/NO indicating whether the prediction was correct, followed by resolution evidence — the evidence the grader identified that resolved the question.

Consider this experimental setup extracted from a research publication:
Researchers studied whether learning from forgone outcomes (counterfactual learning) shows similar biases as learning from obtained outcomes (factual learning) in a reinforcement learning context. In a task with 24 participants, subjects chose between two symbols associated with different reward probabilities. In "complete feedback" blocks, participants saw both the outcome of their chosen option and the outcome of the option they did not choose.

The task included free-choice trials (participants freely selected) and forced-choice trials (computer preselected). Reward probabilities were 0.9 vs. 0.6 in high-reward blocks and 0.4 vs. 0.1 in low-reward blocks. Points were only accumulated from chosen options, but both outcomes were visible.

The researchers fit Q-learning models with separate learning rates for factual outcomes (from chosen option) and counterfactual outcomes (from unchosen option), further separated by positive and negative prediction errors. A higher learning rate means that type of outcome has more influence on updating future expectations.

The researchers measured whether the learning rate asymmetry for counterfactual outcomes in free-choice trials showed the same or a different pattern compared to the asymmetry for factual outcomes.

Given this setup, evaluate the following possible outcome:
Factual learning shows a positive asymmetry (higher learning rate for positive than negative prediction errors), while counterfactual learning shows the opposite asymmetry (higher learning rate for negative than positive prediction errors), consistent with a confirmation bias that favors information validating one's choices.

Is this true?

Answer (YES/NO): YES